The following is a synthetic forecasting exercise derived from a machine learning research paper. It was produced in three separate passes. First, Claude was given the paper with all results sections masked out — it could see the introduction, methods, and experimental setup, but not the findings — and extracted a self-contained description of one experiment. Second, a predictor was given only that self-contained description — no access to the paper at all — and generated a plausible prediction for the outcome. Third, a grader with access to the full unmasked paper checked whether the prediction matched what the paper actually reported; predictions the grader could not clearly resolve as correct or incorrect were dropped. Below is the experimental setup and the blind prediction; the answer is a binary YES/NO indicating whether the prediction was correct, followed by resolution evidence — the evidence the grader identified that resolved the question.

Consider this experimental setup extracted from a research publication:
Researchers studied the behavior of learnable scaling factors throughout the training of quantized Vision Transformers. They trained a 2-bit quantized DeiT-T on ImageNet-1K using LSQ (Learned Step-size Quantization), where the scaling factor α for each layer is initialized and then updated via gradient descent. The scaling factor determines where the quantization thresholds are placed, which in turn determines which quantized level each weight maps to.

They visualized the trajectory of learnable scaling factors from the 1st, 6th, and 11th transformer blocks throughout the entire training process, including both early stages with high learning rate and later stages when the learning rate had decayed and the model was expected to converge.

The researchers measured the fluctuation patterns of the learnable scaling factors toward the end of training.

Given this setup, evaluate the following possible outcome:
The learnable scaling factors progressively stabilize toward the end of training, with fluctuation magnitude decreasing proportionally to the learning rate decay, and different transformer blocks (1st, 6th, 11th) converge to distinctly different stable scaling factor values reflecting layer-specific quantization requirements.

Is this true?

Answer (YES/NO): NO